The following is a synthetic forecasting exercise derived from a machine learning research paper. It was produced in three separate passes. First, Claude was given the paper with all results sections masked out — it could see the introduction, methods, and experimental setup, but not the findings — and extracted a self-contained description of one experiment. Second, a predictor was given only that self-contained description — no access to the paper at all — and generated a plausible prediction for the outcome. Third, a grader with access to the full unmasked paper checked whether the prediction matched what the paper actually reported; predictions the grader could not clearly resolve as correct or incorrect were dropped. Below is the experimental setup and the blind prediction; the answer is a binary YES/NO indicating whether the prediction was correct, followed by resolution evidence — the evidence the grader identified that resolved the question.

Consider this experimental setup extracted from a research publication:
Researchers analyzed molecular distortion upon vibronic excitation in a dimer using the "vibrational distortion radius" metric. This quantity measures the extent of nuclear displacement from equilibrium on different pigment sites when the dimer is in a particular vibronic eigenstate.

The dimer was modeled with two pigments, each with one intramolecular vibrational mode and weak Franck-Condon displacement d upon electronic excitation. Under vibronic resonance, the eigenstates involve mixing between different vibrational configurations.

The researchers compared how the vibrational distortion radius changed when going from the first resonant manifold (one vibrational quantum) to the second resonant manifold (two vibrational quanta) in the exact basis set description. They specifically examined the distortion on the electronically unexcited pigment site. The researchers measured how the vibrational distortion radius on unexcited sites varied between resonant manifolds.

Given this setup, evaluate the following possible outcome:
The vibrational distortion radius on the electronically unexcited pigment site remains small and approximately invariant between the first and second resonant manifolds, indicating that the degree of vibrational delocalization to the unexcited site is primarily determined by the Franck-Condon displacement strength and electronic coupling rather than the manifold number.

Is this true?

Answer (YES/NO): NO